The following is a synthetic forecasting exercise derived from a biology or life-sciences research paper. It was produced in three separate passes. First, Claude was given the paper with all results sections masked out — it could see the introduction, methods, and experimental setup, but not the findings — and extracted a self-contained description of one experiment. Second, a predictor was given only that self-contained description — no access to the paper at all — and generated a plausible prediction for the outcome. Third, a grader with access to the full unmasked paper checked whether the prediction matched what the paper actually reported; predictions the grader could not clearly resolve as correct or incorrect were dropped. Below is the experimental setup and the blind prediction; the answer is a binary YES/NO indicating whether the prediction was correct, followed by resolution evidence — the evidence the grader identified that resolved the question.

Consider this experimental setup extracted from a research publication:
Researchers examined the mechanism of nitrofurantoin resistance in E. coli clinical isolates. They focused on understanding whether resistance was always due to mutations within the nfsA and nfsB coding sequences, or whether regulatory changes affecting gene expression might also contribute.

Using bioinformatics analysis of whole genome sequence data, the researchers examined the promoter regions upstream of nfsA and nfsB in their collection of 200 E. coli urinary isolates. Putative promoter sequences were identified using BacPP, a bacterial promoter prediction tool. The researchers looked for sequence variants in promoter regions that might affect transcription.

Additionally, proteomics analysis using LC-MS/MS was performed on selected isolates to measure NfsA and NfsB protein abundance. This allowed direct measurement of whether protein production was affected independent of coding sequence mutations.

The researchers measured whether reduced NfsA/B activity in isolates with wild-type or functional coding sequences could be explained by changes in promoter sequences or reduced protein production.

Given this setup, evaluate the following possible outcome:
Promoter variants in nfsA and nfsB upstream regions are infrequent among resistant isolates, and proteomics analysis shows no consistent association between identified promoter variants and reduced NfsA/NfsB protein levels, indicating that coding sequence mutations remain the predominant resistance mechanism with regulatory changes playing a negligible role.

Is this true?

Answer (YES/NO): NO